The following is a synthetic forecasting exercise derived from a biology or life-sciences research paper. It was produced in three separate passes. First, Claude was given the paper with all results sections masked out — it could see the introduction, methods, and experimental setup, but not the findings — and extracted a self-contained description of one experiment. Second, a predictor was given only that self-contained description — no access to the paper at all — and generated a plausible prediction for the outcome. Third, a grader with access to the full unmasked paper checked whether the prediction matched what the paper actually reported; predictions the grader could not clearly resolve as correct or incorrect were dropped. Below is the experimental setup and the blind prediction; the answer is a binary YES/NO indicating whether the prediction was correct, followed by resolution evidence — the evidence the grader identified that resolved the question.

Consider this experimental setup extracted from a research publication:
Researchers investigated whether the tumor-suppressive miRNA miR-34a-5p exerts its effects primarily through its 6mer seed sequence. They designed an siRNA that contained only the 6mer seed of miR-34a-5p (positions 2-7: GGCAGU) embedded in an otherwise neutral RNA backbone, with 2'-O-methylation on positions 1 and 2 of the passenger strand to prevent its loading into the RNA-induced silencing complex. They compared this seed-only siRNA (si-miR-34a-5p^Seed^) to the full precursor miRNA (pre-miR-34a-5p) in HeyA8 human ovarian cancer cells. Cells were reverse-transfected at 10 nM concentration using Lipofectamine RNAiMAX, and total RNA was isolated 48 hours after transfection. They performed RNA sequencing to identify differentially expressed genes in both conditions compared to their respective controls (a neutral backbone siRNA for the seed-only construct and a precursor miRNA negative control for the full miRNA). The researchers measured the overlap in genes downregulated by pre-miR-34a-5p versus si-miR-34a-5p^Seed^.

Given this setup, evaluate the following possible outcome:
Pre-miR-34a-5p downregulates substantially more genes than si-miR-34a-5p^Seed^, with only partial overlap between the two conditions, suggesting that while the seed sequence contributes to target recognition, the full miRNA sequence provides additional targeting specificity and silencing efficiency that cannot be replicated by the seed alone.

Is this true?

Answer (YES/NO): NO